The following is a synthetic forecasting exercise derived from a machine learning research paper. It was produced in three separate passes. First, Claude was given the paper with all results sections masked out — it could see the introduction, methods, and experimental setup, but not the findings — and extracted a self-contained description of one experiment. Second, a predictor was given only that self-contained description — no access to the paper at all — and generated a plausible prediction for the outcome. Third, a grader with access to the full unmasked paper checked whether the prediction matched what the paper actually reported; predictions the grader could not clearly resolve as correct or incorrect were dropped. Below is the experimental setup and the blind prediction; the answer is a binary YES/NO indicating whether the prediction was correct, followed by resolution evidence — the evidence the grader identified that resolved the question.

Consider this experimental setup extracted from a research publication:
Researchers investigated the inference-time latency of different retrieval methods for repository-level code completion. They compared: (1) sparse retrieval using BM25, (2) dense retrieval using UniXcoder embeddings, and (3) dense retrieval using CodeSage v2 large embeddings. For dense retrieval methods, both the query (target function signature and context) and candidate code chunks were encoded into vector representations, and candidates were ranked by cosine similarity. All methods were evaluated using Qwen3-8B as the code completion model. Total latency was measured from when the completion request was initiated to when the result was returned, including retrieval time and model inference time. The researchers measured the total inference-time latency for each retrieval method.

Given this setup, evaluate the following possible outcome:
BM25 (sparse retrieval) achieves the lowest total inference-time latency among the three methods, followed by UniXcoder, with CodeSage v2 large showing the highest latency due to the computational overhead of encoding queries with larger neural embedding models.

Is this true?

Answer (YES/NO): YES